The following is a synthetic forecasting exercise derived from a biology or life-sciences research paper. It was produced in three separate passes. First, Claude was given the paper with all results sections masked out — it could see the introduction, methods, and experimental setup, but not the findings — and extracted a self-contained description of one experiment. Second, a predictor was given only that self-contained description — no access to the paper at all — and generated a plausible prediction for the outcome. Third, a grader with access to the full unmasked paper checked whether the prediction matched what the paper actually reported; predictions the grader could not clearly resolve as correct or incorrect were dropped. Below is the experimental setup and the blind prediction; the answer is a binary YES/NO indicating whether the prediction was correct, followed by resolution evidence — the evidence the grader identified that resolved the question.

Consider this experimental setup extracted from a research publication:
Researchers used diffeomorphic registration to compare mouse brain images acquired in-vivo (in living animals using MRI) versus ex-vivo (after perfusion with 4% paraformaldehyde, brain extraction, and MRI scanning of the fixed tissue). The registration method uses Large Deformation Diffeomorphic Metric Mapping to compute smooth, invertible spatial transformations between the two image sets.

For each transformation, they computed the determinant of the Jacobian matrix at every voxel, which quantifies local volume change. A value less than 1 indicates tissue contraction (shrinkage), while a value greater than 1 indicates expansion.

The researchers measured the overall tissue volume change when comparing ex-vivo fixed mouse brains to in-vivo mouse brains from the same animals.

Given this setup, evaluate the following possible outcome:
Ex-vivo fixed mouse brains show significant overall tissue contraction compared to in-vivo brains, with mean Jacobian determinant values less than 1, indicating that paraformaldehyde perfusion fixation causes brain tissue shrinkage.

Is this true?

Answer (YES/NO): YES